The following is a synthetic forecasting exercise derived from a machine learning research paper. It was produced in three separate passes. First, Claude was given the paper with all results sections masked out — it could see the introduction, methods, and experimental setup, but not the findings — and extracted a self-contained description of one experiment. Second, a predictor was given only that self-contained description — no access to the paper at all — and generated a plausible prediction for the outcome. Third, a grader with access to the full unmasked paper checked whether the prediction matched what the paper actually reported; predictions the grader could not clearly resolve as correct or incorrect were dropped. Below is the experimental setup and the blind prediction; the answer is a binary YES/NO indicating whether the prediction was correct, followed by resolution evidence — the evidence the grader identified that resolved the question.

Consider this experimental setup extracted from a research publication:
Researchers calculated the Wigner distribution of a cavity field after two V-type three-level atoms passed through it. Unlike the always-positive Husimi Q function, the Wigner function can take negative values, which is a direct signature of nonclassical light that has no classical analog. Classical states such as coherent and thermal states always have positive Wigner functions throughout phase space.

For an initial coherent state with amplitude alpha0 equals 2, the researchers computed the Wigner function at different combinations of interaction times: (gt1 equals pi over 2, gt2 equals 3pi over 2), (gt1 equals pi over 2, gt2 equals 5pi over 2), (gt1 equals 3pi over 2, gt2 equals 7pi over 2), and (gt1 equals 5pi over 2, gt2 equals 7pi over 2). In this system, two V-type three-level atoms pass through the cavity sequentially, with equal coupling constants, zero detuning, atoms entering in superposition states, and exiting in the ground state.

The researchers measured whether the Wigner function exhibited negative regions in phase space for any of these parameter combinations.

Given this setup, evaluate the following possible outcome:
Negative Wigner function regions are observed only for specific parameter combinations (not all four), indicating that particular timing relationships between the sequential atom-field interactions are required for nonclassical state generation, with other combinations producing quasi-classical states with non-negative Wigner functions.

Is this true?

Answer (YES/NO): NO